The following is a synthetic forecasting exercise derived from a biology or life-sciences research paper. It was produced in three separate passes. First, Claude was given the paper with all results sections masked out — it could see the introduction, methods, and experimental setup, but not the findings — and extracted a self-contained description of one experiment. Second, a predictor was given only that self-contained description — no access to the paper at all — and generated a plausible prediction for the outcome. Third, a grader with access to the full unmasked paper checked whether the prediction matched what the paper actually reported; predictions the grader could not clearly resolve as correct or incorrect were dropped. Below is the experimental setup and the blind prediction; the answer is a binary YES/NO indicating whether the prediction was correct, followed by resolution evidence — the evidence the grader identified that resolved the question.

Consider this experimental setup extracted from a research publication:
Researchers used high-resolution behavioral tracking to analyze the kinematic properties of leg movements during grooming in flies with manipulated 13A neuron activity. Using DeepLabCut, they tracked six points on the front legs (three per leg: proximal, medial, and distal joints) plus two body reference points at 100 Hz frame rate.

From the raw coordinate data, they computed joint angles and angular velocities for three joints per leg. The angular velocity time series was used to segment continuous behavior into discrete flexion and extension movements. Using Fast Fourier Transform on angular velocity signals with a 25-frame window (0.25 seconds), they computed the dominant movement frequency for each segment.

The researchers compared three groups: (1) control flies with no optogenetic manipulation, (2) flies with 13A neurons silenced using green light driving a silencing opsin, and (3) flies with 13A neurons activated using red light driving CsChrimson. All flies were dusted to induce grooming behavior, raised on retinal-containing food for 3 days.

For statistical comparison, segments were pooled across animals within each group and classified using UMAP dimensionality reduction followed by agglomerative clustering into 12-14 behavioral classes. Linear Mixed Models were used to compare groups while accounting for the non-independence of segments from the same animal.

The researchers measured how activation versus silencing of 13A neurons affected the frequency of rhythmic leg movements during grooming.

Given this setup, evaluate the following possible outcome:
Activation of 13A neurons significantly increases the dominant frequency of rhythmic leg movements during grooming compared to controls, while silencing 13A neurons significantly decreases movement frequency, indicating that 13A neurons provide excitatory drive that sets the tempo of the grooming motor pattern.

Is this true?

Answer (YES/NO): NO